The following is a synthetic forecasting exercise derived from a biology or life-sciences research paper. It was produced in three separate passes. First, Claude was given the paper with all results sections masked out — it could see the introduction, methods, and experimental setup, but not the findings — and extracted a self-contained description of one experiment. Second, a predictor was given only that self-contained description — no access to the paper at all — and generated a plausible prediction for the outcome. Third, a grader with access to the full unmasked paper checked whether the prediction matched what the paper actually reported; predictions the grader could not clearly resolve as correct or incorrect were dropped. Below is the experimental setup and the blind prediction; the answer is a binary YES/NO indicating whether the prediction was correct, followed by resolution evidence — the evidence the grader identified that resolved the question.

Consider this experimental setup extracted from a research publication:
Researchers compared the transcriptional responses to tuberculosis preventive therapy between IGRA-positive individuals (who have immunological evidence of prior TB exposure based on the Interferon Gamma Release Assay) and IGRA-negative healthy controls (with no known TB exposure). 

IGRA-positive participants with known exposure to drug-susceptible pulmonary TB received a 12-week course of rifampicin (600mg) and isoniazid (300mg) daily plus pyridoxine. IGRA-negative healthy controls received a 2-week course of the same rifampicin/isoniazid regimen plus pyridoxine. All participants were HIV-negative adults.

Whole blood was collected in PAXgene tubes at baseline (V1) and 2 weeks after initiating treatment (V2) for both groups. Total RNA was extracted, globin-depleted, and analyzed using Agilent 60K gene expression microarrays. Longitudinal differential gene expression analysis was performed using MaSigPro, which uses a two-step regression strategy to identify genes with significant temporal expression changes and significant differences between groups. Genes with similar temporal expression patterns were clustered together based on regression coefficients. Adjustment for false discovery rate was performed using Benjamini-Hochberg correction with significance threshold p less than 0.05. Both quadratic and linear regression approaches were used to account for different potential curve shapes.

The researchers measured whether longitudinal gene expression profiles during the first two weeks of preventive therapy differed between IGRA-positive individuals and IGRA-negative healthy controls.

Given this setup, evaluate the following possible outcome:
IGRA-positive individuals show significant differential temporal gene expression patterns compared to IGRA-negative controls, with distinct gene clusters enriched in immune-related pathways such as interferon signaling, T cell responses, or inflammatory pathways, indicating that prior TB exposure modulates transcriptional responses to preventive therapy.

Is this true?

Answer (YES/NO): NO